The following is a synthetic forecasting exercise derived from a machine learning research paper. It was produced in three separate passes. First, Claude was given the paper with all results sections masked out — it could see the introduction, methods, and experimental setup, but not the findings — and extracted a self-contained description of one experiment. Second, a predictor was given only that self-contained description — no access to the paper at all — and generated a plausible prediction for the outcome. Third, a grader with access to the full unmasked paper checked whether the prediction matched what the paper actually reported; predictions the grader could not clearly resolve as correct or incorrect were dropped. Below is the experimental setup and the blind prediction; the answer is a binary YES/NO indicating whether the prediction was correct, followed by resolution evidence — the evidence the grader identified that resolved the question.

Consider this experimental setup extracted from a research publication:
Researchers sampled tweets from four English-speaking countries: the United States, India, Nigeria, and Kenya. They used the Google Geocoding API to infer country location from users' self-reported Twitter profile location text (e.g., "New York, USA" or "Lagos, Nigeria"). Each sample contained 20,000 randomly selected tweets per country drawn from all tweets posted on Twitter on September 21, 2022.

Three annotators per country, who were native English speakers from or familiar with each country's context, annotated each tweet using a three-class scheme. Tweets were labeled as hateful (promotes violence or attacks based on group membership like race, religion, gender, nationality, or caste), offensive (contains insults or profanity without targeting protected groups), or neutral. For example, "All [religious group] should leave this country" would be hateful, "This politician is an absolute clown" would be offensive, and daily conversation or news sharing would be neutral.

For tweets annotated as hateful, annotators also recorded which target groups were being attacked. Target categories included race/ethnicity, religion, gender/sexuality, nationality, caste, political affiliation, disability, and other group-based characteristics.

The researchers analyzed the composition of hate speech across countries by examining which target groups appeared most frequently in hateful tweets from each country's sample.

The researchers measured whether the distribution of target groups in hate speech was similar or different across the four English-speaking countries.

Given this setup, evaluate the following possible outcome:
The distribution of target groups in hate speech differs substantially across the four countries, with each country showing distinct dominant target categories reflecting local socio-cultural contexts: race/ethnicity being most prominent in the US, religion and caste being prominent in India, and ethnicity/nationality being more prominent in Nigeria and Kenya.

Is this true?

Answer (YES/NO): NO